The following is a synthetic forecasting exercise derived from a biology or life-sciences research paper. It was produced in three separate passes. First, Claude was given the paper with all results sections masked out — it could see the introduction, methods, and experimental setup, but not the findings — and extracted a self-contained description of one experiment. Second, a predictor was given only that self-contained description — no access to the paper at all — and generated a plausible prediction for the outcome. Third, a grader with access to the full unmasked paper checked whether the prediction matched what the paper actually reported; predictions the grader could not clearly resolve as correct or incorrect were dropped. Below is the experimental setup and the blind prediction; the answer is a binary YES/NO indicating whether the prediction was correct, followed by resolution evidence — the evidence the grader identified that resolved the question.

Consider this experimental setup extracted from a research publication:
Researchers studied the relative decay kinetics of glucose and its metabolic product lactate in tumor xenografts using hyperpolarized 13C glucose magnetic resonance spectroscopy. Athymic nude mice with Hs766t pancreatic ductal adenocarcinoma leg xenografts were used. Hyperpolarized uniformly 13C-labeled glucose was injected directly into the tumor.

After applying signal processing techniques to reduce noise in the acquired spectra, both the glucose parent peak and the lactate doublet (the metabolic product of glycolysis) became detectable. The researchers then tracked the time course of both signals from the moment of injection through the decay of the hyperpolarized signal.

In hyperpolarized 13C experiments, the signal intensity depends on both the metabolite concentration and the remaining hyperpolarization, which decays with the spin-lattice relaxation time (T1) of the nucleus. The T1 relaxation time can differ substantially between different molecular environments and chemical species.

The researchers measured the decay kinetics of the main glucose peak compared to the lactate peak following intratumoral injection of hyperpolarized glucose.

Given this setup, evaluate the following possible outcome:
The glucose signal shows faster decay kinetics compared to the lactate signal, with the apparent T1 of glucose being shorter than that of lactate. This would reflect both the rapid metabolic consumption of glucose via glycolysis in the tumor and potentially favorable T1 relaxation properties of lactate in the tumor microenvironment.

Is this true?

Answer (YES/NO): YES